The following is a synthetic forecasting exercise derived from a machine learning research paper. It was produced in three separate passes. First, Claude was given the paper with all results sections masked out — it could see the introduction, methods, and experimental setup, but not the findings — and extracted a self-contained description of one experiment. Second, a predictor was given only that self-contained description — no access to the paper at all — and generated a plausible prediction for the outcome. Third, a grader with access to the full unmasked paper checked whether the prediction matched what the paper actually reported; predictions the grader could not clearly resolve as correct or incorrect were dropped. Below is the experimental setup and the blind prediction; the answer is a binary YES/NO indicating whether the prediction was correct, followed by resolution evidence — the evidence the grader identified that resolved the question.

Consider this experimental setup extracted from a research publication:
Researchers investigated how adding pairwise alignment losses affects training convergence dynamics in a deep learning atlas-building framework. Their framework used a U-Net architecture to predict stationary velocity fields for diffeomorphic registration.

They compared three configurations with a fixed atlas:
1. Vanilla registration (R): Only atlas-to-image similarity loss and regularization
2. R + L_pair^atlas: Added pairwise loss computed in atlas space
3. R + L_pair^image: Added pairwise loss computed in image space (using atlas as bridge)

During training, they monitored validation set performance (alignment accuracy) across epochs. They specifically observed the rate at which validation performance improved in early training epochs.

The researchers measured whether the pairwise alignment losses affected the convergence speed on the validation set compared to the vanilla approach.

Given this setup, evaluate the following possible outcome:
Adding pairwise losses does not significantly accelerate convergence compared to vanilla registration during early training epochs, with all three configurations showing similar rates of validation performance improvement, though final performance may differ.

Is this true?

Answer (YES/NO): NO